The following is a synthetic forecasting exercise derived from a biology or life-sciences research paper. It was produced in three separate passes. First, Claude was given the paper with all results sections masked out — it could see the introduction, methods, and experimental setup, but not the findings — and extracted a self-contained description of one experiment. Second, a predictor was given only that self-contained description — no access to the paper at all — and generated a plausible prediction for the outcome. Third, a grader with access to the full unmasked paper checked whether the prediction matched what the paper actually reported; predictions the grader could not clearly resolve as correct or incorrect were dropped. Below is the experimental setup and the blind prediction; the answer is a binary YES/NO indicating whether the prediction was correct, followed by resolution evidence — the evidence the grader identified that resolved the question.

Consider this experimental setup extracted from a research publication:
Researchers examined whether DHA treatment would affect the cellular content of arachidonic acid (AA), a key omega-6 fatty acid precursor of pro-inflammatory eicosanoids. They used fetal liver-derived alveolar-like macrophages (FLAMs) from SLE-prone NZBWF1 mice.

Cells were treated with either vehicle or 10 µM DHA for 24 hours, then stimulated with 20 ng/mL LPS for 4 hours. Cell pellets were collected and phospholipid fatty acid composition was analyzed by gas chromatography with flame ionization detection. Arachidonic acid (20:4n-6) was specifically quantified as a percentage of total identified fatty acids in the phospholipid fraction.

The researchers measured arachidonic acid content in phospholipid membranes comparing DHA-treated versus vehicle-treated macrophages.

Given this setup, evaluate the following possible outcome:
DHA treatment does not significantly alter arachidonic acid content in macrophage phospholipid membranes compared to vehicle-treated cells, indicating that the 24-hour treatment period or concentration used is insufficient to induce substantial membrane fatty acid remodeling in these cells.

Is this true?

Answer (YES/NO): NO